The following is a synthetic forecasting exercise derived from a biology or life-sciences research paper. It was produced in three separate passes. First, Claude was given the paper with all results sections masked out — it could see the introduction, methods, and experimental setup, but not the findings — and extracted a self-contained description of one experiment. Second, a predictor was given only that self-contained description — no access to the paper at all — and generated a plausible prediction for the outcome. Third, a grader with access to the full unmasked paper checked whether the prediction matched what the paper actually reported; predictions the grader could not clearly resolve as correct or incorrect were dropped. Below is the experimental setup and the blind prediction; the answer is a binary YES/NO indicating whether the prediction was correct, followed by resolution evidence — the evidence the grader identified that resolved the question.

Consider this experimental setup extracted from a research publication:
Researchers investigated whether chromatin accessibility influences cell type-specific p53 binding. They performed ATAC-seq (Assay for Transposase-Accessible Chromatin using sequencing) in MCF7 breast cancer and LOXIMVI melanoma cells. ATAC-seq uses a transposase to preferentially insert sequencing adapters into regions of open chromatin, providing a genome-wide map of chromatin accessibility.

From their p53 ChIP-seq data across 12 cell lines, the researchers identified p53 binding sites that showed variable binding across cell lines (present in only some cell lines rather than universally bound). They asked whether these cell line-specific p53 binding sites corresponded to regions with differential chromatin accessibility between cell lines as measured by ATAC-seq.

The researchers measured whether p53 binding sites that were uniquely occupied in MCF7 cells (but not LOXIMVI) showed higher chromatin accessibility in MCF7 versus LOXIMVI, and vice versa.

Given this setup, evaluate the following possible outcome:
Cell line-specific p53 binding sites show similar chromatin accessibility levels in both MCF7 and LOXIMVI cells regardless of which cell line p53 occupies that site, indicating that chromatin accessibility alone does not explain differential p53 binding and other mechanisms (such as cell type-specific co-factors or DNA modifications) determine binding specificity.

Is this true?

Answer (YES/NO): NO